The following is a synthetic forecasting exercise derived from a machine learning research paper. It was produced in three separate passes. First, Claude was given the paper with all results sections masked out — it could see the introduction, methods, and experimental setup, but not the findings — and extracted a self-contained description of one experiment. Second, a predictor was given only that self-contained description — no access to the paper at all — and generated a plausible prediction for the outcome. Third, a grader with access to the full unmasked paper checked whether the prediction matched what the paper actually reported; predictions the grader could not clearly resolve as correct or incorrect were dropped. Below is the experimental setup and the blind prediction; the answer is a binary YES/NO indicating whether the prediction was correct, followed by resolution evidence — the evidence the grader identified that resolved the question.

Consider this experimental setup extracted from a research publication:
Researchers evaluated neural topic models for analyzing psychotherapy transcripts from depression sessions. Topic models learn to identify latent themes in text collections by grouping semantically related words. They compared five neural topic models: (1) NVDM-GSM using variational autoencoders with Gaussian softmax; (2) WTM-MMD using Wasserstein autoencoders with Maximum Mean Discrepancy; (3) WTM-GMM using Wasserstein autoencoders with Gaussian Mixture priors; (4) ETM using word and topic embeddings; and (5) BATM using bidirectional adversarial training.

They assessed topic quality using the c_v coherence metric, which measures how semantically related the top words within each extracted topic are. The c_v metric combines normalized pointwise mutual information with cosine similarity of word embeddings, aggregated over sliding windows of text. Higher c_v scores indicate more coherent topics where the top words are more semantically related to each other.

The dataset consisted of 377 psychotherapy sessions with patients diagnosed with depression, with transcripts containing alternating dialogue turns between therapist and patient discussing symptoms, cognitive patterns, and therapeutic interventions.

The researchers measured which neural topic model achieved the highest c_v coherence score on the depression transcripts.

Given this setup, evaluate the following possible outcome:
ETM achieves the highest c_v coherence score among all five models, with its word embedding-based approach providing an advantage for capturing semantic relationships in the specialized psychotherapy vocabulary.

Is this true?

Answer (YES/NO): NO